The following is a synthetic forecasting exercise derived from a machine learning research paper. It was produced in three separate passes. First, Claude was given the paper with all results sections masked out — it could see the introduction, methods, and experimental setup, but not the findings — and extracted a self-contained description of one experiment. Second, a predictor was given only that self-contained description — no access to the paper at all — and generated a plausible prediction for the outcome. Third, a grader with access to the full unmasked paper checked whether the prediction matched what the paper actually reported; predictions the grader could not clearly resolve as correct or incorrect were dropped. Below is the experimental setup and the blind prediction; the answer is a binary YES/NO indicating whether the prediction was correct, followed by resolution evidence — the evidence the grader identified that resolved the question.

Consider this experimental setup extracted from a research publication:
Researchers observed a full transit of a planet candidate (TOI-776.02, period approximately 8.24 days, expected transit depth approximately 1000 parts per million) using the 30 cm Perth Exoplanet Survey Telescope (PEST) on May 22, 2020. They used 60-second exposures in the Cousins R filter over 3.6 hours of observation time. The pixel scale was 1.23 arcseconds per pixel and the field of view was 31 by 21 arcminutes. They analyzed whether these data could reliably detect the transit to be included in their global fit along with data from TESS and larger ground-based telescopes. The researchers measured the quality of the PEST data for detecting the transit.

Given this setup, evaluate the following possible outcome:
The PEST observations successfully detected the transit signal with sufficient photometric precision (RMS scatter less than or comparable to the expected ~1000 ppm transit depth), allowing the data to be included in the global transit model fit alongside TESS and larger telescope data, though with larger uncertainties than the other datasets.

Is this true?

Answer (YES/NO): NO